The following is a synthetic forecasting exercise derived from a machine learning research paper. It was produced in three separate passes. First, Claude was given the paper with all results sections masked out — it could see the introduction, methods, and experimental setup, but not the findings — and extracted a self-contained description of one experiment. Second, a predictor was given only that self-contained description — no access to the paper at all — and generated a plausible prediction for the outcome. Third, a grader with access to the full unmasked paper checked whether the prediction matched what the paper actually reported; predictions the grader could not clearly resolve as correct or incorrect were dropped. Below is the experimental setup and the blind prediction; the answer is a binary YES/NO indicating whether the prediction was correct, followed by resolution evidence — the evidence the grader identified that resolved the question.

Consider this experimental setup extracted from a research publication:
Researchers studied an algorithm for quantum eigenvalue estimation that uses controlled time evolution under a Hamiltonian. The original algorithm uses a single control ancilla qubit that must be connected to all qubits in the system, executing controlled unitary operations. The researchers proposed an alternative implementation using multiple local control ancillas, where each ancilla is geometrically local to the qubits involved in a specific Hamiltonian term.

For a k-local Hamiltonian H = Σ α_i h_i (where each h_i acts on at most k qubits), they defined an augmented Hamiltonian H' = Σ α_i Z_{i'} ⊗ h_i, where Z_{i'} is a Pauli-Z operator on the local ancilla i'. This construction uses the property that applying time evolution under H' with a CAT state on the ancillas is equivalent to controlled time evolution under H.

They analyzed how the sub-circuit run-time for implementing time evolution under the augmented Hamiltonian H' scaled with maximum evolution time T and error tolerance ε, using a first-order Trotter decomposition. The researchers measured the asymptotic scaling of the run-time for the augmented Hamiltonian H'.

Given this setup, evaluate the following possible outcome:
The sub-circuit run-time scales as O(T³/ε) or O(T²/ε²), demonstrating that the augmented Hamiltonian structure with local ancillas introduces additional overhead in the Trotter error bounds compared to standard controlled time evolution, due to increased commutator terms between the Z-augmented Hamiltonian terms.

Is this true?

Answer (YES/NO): NO